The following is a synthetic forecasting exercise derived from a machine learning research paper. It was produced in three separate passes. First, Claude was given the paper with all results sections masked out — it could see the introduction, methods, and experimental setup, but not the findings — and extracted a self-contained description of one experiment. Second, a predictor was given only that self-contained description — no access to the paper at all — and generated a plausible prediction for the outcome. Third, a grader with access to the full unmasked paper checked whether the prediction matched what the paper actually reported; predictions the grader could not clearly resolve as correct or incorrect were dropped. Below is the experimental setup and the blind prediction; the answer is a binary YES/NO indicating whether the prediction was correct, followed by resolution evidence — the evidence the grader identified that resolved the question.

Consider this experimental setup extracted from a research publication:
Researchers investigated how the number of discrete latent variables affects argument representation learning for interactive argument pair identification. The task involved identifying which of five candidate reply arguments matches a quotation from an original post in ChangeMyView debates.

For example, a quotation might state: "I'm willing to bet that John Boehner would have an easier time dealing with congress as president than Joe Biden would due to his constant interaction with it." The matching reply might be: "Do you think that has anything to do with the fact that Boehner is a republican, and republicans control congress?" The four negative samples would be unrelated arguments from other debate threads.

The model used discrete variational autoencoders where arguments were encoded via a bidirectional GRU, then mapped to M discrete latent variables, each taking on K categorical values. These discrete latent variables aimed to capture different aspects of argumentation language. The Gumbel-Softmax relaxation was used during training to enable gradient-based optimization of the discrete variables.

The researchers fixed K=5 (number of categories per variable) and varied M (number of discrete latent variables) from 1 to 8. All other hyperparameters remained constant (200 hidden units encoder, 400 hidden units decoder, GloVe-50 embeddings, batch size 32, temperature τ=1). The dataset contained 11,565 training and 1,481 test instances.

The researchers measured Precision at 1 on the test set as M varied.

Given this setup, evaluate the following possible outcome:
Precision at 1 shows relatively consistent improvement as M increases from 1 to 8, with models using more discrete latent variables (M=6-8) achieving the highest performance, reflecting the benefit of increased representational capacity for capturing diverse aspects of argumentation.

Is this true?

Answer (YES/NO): NO